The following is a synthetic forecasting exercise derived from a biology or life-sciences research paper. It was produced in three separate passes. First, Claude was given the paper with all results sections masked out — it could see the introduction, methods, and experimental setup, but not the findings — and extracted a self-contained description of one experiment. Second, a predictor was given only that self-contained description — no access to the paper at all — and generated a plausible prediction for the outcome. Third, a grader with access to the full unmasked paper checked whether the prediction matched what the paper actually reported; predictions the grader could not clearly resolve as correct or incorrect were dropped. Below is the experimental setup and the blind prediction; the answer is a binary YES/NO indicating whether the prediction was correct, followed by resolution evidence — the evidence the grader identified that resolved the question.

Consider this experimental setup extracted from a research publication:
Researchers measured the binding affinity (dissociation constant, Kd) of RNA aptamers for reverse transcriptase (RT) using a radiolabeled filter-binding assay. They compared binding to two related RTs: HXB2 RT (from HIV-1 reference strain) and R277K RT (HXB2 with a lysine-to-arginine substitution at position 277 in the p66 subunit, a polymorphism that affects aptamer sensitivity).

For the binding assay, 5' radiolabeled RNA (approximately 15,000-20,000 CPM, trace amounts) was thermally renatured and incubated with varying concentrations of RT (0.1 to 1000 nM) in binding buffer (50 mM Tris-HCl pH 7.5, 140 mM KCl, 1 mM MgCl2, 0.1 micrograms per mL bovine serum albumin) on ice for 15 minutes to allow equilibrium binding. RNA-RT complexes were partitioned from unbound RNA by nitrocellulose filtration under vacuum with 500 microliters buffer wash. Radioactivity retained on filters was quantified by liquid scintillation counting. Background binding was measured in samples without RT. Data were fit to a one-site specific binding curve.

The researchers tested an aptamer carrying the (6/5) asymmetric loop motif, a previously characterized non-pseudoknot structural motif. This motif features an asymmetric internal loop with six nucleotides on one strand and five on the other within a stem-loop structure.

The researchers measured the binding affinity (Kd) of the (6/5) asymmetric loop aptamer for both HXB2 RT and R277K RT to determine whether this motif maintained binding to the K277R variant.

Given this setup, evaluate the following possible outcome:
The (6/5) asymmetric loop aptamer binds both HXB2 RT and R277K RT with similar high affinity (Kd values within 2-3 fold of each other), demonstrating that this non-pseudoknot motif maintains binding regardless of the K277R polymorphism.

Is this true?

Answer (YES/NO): NO